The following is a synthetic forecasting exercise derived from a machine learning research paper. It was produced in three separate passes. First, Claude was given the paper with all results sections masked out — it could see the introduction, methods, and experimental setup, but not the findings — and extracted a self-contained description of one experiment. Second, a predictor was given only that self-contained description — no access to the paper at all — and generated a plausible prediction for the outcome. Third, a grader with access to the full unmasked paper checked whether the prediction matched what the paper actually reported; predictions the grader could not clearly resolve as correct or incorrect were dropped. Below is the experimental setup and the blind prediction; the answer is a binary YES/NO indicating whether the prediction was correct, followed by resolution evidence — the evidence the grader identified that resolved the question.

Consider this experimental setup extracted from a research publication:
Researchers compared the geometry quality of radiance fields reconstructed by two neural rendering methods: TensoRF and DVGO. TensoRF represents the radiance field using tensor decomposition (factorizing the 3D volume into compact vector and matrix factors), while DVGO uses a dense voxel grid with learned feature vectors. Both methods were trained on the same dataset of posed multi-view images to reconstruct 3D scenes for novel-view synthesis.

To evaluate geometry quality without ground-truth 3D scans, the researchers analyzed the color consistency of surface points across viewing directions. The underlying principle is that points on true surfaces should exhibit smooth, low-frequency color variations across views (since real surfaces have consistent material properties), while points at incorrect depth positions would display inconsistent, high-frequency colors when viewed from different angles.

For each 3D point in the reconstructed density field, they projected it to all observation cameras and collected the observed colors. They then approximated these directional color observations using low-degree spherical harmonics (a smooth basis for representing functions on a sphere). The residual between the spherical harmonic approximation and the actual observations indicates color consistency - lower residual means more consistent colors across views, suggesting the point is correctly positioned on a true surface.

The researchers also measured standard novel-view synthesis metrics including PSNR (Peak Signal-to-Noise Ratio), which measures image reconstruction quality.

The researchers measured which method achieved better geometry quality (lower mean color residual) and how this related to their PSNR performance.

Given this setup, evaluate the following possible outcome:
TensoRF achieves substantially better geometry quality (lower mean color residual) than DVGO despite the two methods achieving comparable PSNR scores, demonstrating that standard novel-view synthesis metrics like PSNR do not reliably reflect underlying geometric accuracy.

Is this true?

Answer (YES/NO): NO